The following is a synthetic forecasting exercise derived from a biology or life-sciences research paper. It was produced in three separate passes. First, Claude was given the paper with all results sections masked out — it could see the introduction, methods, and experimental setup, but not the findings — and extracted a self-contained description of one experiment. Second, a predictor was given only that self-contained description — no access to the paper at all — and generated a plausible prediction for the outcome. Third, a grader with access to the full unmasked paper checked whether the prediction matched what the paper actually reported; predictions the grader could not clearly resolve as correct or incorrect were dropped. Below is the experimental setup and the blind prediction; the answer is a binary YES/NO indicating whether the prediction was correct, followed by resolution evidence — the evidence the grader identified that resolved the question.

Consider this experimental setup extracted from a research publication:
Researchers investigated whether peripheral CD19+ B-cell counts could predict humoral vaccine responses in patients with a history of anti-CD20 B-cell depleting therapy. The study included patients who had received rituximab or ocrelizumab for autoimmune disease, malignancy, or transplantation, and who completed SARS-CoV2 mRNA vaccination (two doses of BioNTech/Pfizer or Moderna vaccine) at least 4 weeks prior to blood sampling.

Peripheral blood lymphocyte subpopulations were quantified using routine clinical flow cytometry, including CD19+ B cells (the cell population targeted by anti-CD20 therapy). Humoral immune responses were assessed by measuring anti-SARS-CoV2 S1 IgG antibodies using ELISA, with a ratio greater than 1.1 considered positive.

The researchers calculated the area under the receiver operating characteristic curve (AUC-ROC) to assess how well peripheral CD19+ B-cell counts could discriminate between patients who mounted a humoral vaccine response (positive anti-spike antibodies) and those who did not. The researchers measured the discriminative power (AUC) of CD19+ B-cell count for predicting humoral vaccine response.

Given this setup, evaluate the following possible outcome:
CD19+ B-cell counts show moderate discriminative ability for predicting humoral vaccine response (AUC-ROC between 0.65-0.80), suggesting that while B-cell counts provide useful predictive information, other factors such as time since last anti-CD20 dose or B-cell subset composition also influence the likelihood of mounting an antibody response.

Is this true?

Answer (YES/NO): YES